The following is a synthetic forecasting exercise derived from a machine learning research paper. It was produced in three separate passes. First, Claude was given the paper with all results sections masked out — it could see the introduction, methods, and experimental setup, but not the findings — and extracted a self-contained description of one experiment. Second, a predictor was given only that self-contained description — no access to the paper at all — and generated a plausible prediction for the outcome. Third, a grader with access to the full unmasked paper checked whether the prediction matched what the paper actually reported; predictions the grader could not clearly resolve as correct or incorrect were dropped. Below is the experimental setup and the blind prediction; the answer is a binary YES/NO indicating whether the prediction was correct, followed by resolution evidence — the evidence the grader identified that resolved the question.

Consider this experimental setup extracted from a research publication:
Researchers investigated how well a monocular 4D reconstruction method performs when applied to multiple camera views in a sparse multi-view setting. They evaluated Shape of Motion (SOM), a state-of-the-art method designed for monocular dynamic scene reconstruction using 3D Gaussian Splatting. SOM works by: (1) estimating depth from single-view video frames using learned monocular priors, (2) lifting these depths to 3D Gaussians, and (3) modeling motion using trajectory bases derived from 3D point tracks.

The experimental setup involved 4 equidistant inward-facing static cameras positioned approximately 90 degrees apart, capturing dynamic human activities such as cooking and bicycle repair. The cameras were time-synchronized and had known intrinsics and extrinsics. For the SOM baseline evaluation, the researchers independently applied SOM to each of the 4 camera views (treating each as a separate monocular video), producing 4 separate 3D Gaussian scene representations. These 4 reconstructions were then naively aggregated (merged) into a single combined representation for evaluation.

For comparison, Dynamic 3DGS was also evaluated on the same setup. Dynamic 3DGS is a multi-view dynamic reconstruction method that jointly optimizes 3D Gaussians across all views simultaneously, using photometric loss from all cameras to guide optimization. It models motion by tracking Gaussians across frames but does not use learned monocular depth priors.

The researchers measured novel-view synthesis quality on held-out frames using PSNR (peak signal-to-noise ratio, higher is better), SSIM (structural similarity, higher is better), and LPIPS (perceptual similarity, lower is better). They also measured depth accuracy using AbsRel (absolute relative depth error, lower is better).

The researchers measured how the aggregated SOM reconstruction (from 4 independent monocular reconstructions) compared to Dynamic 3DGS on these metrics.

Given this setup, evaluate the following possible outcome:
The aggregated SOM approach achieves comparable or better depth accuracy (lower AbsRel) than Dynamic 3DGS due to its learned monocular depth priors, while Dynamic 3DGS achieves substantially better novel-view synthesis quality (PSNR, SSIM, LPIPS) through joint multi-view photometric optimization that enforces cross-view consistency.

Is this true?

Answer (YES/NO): NO